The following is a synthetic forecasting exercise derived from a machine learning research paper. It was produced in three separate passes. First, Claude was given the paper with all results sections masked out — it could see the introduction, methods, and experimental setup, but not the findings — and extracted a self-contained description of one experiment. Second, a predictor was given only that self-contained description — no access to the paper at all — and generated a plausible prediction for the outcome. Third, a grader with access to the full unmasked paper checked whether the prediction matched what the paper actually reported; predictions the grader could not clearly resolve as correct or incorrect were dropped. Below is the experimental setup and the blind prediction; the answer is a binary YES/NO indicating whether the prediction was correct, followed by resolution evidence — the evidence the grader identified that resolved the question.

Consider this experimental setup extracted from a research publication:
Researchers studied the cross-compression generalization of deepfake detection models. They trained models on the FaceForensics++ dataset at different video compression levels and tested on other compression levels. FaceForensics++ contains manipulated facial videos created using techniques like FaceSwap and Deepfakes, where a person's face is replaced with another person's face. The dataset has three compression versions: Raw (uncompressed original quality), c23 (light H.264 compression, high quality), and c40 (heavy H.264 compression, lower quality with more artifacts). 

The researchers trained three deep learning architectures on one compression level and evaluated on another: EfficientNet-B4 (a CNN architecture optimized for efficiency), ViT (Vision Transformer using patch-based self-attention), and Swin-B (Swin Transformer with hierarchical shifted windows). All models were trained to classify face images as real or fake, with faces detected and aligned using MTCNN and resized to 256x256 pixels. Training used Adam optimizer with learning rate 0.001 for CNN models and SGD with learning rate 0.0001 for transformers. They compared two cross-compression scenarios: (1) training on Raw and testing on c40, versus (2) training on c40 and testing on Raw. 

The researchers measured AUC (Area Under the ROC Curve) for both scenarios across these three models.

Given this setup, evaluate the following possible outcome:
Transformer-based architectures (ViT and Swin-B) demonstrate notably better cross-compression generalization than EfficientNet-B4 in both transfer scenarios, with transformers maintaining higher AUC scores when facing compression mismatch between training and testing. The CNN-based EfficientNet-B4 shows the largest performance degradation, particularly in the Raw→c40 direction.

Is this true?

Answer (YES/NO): NO